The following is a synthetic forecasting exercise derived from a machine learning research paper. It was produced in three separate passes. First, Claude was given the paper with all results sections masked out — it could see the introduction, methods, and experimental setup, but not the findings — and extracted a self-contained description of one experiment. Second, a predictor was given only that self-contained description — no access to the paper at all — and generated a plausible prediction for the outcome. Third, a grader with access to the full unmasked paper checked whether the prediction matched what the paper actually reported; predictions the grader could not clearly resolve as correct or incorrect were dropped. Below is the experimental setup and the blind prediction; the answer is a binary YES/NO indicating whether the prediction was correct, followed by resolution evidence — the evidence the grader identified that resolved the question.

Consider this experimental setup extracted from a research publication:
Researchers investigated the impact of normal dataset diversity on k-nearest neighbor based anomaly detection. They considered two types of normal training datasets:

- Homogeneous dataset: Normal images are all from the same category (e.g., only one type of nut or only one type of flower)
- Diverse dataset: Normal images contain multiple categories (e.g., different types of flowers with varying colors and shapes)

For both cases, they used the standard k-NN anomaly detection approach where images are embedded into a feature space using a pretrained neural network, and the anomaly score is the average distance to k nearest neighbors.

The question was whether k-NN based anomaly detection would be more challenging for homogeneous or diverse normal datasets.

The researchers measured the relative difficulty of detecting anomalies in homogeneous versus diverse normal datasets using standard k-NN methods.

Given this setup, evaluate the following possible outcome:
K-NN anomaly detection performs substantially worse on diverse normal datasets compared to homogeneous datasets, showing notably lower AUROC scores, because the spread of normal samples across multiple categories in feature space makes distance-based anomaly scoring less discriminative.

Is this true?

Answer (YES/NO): YES